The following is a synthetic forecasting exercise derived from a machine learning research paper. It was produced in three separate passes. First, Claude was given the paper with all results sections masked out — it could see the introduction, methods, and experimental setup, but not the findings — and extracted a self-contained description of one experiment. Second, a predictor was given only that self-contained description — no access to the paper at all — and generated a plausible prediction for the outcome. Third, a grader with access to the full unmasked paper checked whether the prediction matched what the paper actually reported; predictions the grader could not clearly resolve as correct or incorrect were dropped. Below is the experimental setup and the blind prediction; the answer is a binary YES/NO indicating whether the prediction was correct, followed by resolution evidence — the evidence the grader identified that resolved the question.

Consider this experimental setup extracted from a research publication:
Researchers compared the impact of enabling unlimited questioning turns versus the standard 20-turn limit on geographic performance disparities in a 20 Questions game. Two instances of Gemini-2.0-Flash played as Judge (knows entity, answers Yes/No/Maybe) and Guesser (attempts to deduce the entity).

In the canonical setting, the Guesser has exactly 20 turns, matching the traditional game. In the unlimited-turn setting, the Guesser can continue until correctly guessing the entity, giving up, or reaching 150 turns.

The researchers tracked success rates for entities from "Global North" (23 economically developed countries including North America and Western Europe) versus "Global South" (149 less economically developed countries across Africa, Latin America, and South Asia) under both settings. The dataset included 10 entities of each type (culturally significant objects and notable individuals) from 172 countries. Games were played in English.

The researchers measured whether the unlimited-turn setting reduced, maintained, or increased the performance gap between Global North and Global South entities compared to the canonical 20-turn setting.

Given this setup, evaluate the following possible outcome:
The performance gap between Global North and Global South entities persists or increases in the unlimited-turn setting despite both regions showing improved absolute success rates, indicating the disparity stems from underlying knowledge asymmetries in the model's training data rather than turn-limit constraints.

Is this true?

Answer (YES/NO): NO